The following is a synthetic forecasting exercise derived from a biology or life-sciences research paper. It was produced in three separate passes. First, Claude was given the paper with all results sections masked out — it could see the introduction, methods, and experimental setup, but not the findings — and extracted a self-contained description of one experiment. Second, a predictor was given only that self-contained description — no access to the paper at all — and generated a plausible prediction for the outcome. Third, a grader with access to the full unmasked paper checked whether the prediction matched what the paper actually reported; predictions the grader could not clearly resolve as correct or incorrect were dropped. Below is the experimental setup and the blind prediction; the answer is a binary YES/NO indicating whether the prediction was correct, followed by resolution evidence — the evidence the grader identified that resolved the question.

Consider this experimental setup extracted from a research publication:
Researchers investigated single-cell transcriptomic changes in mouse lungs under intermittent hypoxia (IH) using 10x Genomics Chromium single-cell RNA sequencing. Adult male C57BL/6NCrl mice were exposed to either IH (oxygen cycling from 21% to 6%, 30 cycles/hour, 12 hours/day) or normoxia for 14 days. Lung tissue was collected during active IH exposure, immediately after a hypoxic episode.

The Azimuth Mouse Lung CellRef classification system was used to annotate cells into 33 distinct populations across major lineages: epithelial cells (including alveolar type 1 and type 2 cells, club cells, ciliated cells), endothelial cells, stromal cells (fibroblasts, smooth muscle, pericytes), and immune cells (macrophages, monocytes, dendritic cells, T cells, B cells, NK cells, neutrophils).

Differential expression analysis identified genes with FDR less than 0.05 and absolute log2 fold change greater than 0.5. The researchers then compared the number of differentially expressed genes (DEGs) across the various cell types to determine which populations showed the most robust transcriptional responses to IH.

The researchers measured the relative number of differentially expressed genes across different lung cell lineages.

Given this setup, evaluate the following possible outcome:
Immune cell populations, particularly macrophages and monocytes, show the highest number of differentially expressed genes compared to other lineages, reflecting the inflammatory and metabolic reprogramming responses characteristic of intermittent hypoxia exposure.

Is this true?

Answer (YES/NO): NO